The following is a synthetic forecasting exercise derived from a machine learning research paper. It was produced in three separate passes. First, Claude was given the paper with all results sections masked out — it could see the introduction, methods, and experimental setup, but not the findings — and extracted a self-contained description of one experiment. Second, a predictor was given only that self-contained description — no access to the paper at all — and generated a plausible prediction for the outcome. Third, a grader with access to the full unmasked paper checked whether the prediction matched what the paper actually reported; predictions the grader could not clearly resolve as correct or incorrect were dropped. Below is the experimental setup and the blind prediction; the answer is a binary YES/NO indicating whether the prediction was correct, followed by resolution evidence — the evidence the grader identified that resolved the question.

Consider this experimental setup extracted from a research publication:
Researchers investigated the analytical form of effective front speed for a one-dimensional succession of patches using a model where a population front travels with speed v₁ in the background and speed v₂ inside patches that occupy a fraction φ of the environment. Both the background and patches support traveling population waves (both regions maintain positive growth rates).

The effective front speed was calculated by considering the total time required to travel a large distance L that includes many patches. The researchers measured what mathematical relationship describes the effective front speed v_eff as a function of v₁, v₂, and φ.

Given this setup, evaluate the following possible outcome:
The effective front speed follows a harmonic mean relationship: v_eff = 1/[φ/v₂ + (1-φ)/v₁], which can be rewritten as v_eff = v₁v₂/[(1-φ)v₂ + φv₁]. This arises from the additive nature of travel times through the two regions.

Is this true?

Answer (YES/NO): YES